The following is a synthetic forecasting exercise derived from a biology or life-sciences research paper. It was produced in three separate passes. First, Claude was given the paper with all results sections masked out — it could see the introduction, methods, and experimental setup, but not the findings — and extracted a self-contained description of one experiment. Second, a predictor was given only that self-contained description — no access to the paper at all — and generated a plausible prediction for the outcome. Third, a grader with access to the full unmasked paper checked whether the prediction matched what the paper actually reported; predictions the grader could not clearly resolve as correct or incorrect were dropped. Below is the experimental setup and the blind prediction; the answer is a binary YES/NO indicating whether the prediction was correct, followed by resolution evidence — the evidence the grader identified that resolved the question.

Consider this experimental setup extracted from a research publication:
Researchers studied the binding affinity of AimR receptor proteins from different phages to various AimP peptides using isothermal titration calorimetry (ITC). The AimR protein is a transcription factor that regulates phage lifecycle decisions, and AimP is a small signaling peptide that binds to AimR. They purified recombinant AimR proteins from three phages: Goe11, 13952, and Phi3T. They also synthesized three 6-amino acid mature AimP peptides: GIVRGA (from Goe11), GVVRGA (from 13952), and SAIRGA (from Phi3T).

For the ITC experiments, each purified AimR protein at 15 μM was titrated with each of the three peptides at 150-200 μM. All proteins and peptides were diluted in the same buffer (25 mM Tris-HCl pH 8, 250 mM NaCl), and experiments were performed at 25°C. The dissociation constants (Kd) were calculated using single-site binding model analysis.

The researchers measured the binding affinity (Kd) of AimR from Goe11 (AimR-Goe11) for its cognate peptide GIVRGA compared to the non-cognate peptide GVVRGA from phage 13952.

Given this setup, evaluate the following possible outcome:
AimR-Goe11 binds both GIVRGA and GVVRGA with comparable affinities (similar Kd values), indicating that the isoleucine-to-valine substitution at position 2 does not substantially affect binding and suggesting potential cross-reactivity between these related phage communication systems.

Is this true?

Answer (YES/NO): YES